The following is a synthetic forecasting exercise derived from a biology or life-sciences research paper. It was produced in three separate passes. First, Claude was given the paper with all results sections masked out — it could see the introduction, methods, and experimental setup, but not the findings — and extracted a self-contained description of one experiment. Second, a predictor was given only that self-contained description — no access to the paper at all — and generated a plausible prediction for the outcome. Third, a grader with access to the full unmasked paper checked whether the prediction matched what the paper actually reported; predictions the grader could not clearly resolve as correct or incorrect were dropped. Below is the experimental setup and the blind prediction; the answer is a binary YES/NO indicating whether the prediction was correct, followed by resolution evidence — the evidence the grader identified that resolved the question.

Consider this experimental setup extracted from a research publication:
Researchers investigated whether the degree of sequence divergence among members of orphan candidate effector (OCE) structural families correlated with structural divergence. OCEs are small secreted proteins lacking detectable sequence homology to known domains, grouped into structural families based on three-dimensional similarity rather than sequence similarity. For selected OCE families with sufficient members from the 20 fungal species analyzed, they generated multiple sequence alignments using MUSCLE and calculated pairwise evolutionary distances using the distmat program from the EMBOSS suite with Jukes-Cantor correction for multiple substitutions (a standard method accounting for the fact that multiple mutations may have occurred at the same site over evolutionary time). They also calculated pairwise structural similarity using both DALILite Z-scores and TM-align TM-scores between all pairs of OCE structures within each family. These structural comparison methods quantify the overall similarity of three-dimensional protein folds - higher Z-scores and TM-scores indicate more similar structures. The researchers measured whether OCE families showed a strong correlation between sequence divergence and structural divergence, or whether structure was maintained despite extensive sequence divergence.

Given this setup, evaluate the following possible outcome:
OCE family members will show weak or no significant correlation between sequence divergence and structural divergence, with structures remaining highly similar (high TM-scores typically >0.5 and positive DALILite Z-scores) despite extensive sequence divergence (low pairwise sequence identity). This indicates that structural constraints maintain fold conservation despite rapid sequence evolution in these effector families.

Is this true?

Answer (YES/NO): NO